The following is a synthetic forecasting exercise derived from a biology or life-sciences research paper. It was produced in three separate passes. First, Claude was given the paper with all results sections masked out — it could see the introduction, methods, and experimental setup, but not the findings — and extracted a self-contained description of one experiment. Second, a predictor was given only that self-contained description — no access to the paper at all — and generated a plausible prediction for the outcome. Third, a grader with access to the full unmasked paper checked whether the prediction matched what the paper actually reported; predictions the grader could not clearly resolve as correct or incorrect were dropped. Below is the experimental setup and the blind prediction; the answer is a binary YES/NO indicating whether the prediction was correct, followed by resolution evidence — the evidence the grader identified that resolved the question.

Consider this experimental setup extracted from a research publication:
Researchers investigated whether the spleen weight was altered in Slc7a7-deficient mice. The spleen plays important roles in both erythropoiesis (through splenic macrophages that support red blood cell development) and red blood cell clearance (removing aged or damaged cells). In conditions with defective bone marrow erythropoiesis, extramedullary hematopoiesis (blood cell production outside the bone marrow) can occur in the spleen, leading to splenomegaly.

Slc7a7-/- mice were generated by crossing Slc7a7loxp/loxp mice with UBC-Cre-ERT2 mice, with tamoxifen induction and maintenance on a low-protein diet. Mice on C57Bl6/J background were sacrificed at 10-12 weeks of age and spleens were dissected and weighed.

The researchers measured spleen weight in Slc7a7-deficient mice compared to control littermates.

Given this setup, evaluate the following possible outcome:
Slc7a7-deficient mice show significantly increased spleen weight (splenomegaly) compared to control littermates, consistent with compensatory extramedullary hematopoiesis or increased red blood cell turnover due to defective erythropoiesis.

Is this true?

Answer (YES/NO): NO